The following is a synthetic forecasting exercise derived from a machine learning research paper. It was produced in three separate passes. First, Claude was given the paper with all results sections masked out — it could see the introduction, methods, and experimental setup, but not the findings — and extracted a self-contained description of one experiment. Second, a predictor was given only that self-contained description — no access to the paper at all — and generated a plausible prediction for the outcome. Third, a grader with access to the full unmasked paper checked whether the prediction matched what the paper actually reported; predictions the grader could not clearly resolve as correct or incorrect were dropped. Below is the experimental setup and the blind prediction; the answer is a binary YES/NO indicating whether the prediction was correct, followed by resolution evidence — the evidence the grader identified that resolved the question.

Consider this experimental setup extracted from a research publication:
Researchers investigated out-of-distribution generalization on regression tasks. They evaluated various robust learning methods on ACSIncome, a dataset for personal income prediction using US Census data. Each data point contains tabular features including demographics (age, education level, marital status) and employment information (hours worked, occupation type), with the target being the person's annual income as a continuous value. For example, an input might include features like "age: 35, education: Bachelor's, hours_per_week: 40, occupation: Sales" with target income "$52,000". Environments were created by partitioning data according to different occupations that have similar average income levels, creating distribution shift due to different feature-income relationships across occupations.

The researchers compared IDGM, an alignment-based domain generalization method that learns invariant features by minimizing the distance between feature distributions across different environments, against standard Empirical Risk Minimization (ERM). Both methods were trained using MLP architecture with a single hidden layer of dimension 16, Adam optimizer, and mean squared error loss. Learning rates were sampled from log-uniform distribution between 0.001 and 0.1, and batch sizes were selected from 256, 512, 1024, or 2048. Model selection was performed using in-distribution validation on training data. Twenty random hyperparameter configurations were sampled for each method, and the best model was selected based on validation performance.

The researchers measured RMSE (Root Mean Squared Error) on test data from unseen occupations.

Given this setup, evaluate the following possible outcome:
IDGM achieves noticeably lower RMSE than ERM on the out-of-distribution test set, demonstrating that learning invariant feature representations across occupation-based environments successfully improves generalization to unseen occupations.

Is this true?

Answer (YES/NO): NO